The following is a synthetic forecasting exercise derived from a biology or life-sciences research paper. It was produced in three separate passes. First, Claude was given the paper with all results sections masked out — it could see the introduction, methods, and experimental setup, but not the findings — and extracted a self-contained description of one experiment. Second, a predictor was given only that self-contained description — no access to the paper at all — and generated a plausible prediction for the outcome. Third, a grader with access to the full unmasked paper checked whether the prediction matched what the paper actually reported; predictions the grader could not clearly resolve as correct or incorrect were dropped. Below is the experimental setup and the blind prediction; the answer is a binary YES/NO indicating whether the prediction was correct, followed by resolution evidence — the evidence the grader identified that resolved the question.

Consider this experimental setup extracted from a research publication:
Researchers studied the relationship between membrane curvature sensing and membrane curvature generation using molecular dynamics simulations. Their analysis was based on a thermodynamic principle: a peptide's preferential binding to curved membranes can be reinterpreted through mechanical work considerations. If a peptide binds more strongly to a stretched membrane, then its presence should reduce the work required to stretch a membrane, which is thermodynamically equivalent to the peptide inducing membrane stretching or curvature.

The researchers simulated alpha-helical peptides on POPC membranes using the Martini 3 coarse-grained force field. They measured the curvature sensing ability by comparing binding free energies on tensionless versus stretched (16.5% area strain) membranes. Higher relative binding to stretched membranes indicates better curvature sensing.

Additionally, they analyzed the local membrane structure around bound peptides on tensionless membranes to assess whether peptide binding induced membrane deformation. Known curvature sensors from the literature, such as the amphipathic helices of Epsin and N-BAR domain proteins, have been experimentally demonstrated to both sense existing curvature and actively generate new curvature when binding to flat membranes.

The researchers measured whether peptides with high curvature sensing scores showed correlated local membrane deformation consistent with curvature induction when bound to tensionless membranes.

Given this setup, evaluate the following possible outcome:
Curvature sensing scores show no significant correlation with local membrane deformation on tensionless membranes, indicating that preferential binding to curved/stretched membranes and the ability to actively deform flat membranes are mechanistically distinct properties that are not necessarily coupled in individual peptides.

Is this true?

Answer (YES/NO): NO